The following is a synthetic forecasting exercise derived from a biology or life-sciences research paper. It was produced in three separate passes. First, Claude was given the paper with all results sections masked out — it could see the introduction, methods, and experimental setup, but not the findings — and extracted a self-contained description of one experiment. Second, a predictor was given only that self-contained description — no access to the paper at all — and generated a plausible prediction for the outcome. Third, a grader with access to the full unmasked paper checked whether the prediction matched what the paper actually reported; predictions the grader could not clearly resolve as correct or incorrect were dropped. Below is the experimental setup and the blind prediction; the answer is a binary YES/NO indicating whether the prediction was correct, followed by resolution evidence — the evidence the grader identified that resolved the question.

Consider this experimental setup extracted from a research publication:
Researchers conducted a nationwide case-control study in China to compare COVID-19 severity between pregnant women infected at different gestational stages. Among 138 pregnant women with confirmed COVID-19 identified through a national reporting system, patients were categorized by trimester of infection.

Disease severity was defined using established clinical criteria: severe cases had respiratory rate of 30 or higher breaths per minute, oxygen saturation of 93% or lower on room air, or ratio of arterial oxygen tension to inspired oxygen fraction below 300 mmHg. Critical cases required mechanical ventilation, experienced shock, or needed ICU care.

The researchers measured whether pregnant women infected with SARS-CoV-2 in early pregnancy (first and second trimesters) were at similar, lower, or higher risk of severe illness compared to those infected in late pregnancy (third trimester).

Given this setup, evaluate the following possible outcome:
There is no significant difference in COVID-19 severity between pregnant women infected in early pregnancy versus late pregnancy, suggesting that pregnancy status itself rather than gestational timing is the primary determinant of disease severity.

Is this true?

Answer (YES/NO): NO